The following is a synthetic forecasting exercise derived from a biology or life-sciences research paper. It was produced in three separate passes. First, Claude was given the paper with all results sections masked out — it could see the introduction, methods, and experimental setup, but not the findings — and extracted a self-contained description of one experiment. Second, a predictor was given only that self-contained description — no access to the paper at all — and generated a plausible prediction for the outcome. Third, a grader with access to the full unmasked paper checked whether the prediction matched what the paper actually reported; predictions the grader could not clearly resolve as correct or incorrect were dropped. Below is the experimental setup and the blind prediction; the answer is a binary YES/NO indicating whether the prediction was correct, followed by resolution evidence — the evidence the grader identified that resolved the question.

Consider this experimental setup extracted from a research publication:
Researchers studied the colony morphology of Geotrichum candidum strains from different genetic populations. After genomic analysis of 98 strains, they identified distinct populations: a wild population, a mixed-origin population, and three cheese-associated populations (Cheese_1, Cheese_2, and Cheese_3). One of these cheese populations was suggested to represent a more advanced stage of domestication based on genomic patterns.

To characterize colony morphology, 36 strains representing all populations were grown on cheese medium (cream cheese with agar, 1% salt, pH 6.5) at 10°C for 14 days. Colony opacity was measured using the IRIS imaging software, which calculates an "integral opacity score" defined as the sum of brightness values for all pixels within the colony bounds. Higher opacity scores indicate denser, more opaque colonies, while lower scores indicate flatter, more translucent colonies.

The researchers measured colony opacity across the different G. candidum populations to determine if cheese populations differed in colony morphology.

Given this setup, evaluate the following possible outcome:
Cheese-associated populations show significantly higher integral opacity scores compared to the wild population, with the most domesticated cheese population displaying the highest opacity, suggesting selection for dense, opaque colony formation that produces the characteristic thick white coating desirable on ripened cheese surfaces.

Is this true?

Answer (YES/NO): NO